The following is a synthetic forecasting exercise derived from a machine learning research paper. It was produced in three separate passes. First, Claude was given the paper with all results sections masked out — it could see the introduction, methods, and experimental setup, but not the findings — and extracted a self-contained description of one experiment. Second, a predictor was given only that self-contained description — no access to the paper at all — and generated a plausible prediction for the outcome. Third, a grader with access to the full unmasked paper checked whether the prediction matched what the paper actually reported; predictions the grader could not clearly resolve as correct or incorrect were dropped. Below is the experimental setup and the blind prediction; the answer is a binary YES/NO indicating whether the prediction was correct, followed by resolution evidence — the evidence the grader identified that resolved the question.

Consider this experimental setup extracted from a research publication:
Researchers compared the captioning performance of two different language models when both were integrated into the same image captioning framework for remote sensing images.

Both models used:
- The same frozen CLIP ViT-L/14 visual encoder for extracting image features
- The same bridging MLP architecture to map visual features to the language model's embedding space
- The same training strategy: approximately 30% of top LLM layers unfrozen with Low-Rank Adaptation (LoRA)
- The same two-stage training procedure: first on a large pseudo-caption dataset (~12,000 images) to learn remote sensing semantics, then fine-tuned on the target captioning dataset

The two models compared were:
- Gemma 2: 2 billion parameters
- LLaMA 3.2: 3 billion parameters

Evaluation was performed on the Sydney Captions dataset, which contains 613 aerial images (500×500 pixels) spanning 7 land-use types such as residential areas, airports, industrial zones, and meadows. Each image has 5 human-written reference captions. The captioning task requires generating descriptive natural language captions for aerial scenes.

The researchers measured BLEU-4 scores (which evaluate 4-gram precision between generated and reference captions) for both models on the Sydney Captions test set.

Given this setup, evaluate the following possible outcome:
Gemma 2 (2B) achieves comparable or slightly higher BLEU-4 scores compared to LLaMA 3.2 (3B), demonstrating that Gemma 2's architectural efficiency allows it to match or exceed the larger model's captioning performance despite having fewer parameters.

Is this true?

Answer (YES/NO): YES